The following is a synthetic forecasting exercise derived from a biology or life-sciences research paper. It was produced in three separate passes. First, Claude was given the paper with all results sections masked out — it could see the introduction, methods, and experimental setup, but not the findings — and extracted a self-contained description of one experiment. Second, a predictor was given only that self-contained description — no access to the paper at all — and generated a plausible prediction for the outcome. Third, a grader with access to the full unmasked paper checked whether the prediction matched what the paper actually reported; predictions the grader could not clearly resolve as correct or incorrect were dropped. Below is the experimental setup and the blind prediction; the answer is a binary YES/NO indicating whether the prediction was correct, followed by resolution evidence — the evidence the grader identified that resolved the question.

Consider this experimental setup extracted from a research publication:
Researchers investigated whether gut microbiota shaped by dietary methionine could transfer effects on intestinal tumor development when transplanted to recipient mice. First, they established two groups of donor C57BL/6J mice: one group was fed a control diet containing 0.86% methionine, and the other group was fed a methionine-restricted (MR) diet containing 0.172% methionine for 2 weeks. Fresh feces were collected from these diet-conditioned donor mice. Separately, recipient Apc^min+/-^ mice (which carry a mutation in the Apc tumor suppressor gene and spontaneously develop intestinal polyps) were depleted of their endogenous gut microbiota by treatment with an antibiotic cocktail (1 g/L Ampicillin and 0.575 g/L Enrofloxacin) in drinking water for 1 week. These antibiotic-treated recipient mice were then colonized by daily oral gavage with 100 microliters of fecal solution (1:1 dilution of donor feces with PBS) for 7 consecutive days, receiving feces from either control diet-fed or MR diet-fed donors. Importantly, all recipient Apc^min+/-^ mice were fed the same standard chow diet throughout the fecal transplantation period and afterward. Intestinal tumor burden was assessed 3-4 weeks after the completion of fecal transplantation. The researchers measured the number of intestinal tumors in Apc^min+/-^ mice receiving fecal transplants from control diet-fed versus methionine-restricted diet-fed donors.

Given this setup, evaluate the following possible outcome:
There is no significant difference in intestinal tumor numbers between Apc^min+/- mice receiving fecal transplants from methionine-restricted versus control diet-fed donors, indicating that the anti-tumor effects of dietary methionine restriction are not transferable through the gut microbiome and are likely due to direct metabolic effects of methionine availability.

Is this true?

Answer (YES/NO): NO